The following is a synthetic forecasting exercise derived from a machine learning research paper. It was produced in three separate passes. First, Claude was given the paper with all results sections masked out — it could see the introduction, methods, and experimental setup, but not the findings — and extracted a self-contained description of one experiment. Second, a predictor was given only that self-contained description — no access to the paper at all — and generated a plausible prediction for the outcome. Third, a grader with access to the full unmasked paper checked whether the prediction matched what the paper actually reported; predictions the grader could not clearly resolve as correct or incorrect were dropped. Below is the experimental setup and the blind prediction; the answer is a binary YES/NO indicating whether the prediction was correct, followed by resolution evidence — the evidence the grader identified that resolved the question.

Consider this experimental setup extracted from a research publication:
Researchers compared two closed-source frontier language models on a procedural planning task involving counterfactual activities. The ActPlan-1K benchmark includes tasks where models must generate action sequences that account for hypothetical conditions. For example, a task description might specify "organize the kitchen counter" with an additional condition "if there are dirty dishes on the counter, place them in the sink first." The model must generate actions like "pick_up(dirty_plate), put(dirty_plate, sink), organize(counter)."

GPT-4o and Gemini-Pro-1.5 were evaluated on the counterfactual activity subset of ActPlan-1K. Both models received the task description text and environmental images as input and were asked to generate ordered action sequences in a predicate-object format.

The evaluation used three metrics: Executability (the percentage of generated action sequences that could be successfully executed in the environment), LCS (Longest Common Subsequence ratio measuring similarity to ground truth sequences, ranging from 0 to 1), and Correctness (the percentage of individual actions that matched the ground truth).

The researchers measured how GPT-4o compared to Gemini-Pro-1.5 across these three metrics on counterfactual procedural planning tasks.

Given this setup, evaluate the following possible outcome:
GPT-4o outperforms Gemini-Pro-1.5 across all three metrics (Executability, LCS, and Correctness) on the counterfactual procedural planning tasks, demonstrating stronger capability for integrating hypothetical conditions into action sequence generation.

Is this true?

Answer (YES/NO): NO